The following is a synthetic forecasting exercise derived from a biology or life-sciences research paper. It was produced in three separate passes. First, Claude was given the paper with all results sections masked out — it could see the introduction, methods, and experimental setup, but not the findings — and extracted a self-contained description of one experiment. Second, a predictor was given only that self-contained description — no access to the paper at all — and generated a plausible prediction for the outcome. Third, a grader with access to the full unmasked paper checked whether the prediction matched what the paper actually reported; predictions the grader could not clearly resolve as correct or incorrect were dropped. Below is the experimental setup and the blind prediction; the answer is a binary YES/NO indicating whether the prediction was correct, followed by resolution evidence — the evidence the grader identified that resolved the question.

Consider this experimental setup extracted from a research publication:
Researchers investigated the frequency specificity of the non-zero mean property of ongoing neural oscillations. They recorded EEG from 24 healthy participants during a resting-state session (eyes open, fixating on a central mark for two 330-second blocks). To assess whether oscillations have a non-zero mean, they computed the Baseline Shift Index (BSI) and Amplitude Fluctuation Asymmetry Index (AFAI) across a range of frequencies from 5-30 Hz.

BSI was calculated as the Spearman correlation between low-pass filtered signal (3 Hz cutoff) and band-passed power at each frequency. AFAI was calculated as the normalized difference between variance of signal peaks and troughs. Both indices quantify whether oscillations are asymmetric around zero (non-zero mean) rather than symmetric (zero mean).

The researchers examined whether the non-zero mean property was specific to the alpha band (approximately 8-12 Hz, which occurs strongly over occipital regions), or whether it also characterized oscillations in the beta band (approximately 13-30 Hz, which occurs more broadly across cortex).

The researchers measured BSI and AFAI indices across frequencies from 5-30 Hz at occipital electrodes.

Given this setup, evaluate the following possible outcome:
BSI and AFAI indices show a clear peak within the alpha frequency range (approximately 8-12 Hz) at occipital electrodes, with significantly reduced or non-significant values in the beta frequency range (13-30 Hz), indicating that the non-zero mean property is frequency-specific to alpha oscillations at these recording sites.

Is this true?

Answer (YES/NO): NO